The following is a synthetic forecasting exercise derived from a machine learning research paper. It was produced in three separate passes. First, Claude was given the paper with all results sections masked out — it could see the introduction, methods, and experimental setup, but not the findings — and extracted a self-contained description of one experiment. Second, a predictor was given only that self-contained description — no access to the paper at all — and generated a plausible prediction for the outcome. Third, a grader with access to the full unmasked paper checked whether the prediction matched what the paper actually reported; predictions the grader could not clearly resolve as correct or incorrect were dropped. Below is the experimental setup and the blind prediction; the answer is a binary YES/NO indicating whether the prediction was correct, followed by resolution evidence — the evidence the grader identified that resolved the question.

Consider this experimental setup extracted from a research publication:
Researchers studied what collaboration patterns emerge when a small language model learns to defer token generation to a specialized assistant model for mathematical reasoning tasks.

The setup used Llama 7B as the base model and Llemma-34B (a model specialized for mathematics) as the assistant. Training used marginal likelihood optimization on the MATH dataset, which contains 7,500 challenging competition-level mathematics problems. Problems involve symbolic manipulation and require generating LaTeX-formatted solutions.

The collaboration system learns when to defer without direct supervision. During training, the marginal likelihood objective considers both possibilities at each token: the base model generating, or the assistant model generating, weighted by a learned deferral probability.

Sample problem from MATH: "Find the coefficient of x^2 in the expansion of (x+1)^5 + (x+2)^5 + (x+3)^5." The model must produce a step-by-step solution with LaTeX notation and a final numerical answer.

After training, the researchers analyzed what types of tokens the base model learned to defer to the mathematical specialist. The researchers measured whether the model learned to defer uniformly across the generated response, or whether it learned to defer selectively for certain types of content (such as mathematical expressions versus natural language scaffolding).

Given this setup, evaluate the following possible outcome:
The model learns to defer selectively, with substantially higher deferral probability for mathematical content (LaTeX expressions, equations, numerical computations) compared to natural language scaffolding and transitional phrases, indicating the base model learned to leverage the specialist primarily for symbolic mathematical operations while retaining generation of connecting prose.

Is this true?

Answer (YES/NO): YES